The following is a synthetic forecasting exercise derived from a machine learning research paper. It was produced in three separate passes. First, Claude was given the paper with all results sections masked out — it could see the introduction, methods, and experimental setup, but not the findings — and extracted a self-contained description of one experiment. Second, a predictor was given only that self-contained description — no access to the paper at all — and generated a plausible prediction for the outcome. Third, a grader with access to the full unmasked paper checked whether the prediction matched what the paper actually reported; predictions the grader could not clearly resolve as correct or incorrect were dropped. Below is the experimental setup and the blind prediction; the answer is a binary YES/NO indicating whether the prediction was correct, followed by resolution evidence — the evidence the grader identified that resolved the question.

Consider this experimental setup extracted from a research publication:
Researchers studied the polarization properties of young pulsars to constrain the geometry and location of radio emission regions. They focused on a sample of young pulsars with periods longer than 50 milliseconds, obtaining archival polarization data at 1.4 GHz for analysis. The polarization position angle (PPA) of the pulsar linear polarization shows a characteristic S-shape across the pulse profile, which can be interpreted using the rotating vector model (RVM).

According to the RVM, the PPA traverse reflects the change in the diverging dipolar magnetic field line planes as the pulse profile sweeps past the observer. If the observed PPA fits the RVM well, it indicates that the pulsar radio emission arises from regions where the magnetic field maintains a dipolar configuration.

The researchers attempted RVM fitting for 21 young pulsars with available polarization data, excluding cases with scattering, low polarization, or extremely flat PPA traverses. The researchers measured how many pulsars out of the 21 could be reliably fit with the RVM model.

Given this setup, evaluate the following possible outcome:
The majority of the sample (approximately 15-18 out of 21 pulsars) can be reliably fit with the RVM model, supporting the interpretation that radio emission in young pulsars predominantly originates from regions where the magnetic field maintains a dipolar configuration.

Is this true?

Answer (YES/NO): YES